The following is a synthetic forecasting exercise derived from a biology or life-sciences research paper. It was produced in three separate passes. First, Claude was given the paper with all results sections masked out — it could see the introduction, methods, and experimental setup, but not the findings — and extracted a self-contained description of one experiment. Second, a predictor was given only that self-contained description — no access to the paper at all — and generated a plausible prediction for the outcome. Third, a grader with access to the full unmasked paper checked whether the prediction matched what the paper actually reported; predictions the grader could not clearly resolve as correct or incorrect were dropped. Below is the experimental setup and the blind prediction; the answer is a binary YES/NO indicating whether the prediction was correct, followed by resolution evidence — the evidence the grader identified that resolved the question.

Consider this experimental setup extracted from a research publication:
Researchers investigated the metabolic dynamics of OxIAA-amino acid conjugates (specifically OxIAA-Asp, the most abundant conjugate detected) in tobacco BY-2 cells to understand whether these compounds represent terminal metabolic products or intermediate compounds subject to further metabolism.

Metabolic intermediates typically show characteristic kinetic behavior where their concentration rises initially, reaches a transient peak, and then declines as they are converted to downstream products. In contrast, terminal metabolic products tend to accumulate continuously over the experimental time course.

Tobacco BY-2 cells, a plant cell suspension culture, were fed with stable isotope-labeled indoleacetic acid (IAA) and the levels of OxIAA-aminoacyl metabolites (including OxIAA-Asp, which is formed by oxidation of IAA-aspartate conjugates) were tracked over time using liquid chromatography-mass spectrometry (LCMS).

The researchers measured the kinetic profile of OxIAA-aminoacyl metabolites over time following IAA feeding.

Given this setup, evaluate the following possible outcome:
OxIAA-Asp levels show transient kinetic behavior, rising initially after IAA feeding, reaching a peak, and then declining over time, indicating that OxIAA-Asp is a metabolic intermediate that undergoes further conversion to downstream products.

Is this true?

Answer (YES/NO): YES